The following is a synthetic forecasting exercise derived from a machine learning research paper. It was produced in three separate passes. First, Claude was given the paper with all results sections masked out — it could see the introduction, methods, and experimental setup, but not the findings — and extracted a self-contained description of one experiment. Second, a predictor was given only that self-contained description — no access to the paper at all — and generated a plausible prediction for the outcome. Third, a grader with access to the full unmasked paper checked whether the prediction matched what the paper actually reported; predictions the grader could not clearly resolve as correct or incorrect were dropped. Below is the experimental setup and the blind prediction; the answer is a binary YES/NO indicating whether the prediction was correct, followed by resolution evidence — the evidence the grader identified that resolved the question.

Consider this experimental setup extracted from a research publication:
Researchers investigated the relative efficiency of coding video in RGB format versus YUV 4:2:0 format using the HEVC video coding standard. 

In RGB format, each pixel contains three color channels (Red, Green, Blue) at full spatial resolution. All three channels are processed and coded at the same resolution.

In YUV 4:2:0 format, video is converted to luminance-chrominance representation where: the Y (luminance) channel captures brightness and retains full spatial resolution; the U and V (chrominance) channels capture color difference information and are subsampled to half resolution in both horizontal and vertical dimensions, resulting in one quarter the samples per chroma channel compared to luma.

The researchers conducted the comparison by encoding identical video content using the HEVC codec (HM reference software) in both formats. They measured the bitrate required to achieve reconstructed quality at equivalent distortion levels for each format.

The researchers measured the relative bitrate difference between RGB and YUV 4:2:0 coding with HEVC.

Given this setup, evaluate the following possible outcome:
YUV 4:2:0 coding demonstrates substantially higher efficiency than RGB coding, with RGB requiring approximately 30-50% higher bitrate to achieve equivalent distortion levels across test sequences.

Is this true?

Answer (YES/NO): NO